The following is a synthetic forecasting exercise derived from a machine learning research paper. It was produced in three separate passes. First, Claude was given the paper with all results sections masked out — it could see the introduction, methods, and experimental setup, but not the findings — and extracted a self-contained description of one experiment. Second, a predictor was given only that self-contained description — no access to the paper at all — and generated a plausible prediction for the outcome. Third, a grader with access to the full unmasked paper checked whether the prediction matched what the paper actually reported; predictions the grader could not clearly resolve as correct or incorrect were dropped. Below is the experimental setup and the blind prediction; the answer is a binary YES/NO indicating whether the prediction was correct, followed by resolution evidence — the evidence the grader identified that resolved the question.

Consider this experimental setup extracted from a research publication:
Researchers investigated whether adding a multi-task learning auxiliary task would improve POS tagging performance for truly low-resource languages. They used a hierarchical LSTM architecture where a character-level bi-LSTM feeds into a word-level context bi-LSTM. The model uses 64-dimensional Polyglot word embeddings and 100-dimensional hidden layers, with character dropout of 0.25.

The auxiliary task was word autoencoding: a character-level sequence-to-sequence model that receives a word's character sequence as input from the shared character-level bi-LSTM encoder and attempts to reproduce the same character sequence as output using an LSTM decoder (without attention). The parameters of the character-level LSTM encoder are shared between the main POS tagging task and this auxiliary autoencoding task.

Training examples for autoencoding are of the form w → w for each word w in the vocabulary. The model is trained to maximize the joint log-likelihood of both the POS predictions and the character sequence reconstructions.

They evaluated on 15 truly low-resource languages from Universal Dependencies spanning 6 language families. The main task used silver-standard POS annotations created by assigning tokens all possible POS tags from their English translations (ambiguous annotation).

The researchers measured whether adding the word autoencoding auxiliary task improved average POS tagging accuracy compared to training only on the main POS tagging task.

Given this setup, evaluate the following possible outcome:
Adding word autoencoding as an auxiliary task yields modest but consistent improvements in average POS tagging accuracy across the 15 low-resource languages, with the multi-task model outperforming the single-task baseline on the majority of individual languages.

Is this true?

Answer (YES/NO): YES